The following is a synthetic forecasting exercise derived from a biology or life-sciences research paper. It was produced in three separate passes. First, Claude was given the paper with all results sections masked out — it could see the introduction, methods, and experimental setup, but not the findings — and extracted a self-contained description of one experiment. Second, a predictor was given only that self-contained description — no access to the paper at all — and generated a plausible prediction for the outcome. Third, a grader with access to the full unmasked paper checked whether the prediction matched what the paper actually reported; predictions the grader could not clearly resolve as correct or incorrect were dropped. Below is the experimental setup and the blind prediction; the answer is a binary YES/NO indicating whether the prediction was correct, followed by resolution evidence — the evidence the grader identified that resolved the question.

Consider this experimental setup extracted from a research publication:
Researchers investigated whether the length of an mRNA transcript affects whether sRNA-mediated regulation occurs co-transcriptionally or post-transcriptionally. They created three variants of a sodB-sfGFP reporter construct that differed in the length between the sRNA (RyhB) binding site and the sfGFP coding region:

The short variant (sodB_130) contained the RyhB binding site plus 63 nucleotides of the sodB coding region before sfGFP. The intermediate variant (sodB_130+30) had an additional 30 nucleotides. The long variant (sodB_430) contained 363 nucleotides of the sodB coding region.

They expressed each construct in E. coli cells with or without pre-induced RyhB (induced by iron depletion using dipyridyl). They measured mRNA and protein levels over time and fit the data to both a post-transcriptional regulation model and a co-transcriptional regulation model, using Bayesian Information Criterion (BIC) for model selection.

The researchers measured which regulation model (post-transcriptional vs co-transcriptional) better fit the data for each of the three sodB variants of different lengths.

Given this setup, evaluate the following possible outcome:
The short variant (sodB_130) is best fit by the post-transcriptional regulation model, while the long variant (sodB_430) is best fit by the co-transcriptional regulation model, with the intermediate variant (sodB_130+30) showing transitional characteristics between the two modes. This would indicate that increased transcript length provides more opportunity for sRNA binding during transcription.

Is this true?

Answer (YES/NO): NO